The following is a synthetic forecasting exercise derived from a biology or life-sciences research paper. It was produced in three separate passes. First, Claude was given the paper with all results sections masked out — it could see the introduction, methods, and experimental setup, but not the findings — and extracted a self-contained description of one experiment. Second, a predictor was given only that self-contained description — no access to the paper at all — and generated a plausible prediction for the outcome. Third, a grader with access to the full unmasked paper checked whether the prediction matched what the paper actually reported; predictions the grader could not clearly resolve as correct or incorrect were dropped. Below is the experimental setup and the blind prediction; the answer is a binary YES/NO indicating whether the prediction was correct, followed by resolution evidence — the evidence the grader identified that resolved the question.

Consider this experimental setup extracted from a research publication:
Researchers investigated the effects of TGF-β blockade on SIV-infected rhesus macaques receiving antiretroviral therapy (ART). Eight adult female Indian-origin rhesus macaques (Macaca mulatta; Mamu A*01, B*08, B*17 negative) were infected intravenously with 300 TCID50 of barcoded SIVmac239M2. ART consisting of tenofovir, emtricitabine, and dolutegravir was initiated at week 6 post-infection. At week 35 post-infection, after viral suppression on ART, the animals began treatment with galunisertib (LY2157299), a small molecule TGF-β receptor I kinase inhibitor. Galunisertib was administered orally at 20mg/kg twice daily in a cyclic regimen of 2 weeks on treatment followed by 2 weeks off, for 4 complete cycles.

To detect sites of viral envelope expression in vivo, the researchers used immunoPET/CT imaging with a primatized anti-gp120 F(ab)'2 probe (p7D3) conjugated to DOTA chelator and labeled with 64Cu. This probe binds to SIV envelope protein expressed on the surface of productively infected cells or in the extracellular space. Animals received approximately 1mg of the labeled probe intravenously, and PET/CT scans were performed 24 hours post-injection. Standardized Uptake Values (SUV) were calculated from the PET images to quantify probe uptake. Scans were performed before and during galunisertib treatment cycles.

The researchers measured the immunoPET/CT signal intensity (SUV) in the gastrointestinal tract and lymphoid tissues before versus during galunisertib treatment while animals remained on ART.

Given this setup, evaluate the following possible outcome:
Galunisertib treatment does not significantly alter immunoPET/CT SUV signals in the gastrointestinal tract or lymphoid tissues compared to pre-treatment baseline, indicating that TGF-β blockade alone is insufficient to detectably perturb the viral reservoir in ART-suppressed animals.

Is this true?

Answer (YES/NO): NO